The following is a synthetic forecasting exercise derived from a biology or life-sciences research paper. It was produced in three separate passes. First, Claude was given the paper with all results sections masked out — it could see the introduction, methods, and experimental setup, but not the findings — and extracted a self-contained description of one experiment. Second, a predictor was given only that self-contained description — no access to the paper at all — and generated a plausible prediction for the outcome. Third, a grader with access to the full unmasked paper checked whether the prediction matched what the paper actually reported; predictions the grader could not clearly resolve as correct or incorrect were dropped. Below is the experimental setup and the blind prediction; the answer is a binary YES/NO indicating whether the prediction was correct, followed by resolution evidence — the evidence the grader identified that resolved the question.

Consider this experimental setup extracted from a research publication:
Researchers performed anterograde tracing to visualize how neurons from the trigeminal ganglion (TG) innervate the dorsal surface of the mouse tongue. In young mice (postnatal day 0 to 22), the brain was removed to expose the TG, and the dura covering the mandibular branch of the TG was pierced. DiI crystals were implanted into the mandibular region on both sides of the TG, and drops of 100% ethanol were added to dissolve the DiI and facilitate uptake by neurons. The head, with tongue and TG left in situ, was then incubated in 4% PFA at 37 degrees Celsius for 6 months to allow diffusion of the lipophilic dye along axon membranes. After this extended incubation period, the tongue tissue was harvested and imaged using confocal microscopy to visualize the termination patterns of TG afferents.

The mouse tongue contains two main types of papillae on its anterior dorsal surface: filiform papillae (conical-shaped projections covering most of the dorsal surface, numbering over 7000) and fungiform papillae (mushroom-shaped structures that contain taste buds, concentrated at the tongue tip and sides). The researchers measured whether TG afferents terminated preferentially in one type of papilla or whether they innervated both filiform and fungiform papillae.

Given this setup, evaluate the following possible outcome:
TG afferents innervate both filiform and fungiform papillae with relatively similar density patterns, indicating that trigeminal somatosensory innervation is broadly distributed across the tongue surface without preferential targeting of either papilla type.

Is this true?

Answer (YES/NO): NO